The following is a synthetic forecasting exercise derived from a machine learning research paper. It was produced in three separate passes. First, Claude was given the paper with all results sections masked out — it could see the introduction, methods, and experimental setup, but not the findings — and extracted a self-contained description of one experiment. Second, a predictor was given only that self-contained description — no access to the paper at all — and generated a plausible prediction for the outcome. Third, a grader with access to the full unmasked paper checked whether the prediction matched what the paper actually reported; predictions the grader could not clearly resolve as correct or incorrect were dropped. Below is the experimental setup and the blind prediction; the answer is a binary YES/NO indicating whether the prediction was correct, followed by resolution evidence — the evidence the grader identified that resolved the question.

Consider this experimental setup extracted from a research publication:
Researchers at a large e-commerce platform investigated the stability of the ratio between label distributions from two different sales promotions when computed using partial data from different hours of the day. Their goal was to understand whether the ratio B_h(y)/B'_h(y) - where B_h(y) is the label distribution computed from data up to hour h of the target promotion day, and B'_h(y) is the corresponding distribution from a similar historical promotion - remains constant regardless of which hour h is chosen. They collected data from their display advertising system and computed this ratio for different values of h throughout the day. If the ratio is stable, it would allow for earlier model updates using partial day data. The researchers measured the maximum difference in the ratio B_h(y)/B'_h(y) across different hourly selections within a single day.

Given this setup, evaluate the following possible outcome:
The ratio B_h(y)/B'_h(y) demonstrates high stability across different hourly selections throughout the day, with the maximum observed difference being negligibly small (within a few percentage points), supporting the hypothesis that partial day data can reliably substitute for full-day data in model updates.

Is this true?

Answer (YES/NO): YES